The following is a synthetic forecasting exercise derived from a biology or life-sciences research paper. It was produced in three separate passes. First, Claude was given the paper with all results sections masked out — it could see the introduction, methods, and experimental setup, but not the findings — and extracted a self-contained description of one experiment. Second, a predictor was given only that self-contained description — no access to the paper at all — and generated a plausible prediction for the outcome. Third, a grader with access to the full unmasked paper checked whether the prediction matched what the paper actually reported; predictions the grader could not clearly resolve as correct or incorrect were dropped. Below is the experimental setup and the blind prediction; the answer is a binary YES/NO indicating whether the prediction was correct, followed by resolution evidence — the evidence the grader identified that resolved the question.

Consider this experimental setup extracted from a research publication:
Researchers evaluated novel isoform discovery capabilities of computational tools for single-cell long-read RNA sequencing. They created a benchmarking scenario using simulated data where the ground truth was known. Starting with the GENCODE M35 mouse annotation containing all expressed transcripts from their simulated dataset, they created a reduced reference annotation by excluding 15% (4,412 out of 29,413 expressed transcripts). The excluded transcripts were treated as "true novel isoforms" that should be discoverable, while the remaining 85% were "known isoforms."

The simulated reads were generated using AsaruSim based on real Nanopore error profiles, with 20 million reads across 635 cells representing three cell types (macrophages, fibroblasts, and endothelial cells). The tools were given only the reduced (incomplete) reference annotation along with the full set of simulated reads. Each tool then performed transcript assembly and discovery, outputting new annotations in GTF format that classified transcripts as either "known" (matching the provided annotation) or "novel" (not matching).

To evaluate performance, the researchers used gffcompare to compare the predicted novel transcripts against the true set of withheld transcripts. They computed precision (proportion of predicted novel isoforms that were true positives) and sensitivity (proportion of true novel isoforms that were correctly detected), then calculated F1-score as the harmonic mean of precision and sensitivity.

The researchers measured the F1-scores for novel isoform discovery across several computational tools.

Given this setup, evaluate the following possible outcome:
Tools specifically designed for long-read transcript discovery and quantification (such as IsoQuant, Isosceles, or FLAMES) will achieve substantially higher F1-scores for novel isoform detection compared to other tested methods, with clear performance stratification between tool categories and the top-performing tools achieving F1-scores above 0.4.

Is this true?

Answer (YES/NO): NO